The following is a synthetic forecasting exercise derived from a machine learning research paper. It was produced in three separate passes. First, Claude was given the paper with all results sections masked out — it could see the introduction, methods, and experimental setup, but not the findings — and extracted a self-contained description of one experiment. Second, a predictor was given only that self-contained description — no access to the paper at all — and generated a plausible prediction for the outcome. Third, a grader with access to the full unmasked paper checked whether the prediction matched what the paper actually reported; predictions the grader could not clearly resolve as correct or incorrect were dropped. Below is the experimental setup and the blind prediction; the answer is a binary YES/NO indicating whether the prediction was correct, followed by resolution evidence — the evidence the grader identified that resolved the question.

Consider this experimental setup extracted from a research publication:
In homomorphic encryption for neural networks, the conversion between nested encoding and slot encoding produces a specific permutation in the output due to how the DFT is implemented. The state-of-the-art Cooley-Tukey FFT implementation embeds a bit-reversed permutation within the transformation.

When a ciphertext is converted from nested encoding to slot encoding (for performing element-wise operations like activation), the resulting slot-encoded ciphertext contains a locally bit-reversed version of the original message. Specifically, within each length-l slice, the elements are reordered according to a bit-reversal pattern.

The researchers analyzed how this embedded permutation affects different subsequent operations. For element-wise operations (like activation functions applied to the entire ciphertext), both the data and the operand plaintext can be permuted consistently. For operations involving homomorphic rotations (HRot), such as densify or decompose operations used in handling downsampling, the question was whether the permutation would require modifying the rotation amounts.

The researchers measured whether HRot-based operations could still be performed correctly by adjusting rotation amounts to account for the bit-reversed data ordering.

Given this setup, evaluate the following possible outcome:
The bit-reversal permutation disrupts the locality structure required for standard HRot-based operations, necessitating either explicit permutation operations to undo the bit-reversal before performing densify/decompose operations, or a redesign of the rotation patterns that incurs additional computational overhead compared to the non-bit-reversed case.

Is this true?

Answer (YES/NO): NO